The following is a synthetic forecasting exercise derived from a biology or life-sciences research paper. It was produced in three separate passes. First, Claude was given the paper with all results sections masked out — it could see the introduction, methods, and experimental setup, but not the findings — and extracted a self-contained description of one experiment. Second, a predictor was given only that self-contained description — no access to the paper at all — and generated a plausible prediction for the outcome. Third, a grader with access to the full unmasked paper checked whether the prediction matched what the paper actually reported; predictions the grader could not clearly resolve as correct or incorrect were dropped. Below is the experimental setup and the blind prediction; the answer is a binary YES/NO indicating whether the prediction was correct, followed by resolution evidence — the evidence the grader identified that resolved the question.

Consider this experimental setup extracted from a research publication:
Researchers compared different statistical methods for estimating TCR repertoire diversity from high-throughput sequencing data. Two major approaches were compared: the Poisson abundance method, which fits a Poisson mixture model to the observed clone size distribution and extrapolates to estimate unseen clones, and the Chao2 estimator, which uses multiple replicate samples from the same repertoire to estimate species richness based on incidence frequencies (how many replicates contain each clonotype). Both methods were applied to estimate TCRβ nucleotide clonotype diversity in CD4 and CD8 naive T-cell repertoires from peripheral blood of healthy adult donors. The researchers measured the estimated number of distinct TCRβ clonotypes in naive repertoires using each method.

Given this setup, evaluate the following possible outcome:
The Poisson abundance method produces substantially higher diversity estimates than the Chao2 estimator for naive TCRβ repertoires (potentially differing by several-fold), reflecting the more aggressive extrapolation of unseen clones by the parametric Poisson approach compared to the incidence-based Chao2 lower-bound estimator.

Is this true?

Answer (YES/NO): NO